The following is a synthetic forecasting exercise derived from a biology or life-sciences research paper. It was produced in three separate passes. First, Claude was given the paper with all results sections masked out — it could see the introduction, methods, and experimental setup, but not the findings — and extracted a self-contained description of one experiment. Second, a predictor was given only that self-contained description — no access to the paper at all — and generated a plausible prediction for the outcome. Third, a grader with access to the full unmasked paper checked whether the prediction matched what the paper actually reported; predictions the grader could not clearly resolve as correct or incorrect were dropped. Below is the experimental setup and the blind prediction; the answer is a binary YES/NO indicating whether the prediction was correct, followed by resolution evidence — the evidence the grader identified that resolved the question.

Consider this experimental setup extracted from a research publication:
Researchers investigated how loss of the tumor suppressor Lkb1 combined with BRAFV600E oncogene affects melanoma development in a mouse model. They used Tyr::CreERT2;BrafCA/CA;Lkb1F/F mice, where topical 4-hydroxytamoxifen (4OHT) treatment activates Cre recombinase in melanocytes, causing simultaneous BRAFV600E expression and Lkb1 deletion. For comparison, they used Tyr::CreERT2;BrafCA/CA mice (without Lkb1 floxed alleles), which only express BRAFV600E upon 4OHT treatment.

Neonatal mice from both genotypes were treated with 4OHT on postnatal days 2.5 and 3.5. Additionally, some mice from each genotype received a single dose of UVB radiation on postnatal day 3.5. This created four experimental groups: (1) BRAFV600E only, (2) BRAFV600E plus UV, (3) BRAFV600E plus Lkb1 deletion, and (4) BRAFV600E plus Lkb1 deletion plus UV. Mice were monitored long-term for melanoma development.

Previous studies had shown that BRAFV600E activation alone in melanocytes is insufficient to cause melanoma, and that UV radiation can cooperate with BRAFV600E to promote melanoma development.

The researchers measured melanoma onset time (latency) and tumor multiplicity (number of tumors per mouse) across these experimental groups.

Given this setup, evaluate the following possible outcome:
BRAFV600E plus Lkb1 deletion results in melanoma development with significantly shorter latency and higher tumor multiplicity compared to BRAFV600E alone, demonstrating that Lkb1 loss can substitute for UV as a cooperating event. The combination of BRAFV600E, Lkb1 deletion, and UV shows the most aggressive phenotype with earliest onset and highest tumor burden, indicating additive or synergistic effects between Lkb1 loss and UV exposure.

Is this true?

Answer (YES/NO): NO